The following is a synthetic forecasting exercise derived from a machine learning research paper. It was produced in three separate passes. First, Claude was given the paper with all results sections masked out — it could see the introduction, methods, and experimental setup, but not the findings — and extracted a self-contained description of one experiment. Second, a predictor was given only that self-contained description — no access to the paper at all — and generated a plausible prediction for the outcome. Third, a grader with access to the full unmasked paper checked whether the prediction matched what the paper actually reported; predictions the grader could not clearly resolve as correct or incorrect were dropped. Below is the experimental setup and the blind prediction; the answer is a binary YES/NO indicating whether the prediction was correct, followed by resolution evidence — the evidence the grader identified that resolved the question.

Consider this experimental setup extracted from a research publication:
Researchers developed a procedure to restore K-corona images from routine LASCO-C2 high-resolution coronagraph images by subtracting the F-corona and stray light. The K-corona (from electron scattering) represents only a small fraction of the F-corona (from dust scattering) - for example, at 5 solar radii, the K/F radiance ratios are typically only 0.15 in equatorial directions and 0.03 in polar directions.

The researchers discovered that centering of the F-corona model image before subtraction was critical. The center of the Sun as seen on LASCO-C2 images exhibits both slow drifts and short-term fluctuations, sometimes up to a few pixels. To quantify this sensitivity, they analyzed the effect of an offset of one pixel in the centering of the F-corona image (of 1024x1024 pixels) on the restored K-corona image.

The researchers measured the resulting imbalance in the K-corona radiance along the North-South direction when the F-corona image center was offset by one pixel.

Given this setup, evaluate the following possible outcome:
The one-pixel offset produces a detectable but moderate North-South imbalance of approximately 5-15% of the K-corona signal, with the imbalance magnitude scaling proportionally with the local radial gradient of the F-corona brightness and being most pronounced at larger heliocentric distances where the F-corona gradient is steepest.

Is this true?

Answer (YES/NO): NO